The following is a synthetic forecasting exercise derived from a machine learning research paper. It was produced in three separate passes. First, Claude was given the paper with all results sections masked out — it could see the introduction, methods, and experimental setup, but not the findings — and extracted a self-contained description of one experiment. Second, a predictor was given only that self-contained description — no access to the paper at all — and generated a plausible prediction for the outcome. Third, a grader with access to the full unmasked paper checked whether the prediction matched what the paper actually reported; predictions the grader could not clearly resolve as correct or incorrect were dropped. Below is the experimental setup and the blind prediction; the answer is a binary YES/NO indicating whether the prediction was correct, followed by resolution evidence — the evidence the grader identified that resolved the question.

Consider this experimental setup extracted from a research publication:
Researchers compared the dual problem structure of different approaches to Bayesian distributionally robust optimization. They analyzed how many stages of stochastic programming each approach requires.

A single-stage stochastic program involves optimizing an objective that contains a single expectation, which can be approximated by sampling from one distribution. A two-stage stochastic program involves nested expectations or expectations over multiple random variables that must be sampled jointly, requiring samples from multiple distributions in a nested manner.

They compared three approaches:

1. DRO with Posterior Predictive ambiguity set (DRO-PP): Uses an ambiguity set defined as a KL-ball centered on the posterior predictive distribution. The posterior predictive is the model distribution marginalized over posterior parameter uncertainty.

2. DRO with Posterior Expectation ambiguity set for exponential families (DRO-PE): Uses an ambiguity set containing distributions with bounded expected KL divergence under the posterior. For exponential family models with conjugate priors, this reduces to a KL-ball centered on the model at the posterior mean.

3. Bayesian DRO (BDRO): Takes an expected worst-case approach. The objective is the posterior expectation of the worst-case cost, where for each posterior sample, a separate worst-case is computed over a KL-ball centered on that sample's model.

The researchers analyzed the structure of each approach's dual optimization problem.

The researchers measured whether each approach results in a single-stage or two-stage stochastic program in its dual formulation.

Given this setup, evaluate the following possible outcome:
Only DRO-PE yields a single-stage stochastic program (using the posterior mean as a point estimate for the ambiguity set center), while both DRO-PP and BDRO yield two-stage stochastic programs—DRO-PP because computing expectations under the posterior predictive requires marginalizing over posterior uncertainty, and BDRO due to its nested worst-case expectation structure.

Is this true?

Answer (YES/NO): NO